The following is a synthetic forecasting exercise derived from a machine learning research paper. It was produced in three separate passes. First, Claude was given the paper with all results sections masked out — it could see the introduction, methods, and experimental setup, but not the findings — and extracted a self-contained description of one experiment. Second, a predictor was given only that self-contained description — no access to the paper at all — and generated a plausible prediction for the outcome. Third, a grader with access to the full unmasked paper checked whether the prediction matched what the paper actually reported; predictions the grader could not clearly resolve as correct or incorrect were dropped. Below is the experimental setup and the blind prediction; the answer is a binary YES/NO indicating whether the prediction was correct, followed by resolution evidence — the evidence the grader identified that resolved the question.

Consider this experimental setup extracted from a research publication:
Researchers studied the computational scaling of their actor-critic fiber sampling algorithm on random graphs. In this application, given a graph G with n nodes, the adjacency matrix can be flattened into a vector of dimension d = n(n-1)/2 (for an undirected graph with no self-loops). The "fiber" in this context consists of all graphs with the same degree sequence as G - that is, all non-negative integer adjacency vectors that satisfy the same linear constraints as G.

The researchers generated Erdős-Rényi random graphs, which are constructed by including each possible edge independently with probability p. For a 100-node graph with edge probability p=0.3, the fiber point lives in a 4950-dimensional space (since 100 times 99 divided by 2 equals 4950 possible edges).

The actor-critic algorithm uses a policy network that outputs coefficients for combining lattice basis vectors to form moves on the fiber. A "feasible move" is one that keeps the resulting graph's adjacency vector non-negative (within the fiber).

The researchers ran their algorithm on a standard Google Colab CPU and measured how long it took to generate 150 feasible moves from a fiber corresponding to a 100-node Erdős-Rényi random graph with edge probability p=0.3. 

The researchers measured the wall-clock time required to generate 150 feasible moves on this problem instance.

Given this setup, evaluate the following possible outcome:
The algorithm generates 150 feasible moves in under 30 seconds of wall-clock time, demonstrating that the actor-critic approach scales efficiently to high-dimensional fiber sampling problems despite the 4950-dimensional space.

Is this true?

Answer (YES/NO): NO